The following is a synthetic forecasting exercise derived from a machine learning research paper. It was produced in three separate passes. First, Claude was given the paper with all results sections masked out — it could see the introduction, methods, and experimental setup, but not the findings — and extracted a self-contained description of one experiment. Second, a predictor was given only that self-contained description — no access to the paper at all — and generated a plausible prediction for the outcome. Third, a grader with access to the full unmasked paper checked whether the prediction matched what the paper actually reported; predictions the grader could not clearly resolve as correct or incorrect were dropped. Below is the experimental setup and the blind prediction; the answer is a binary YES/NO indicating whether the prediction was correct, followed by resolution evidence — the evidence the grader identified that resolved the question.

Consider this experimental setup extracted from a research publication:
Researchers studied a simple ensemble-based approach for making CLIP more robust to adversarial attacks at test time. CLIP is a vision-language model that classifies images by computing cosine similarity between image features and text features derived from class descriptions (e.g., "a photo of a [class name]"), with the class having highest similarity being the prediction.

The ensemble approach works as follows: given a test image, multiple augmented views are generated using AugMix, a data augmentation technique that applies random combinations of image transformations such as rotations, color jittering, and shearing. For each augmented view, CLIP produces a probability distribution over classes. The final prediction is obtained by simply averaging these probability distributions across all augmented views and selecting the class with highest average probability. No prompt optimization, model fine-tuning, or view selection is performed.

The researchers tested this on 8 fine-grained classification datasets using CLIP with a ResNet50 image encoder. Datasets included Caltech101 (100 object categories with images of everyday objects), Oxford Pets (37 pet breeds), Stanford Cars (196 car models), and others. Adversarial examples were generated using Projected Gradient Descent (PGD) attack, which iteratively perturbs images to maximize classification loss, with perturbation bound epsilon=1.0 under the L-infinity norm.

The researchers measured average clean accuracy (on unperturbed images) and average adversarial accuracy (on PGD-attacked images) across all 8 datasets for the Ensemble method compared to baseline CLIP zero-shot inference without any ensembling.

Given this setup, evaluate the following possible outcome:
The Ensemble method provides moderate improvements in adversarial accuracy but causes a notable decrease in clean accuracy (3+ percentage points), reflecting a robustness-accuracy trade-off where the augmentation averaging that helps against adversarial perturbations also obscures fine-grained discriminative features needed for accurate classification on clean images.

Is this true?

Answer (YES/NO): NO